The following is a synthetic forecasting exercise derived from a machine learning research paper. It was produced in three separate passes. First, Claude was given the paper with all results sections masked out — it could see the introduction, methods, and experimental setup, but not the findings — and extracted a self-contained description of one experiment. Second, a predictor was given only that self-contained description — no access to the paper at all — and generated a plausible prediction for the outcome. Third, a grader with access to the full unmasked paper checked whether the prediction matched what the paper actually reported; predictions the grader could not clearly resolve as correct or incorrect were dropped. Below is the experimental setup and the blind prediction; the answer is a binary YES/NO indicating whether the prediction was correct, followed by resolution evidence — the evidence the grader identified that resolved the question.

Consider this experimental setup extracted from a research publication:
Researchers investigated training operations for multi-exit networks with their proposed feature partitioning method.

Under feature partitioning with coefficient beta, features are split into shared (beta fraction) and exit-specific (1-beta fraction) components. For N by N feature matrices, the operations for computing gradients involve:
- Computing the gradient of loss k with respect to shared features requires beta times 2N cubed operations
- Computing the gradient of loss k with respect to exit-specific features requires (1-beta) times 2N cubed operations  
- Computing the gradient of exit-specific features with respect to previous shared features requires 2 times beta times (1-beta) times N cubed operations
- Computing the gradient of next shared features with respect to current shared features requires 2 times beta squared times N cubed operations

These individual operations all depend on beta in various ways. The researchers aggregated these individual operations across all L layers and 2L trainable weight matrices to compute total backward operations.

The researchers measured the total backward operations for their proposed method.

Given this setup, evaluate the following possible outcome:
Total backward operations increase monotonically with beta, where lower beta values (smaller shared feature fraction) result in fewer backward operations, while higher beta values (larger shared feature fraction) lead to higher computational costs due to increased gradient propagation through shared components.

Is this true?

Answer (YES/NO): NO